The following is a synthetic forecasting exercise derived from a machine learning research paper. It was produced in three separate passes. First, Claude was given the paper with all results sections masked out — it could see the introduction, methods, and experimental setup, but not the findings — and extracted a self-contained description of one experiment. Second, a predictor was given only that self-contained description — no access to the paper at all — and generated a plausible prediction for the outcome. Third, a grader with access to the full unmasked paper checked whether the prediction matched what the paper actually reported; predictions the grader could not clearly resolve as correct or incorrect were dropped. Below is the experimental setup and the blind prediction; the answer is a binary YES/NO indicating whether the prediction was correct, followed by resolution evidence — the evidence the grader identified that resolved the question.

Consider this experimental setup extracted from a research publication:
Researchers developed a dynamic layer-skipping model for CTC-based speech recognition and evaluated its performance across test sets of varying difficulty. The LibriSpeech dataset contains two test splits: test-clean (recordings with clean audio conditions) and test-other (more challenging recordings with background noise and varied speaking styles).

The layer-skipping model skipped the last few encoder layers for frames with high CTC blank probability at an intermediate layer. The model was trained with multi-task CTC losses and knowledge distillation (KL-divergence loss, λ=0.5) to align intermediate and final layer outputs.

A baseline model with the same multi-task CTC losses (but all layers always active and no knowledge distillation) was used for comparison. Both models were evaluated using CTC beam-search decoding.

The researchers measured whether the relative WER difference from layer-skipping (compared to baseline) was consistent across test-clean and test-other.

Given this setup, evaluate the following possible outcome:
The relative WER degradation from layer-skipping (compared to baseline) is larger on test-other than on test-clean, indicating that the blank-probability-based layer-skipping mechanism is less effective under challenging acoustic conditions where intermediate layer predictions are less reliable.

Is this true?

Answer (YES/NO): NO